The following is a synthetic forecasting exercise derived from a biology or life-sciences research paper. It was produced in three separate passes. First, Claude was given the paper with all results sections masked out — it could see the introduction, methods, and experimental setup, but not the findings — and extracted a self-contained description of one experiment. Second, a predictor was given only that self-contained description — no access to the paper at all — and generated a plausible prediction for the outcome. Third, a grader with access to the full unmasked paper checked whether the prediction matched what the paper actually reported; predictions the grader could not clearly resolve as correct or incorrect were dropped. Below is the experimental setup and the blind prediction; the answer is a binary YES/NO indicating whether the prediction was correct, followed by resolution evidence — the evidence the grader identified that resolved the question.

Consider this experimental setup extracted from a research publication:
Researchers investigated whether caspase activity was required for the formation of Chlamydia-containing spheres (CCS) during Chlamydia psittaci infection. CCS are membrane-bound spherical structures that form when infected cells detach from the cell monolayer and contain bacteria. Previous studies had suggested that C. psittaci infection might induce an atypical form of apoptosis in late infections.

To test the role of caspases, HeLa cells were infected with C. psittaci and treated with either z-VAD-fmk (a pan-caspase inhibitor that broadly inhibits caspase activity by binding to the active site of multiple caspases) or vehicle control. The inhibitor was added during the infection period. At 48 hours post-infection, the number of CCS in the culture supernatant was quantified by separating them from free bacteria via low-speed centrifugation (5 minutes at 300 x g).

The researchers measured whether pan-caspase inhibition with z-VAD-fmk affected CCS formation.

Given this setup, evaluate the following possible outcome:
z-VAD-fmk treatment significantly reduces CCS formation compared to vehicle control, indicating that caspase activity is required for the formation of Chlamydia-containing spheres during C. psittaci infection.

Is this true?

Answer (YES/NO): NO